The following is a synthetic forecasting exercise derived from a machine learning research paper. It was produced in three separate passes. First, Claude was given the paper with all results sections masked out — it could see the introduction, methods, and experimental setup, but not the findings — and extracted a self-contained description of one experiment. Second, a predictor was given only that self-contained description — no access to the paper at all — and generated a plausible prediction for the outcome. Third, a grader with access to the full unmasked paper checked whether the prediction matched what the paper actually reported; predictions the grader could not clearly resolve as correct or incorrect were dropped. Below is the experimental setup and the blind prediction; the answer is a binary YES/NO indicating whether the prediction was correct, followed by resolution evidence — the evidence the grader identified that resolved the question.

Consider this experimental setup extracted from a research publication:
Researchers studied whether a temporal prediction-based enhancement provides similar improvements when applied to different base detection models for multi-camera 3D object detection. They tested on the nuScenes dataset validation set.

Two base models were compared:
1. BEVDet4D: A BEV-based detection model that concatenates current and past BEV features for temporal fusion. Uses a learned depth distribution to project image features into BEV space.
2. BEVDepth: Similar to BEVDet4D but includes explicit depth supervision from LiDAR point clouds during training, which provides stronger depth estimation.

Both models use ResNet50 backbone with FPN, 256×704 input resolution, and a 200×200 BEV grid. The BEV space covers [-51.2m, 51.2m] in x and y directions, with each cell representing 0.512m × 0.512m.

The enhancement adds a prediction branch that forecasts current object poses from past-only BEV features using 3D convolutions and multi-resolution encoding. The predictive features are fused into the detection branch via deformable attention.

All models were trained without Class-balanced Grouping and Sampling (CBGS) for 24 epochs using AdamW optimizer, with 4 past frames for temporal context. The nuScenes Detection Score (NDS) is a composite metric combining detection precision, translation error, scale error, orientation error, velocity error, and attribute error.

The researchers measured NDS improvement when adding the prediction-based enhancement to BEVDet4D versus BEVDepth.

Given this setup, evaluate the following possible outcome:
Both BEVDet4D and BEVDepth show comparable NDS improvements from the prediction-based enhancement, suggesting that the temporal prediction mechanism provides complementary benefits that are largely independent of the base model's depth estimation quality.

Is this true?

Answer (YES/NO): NO